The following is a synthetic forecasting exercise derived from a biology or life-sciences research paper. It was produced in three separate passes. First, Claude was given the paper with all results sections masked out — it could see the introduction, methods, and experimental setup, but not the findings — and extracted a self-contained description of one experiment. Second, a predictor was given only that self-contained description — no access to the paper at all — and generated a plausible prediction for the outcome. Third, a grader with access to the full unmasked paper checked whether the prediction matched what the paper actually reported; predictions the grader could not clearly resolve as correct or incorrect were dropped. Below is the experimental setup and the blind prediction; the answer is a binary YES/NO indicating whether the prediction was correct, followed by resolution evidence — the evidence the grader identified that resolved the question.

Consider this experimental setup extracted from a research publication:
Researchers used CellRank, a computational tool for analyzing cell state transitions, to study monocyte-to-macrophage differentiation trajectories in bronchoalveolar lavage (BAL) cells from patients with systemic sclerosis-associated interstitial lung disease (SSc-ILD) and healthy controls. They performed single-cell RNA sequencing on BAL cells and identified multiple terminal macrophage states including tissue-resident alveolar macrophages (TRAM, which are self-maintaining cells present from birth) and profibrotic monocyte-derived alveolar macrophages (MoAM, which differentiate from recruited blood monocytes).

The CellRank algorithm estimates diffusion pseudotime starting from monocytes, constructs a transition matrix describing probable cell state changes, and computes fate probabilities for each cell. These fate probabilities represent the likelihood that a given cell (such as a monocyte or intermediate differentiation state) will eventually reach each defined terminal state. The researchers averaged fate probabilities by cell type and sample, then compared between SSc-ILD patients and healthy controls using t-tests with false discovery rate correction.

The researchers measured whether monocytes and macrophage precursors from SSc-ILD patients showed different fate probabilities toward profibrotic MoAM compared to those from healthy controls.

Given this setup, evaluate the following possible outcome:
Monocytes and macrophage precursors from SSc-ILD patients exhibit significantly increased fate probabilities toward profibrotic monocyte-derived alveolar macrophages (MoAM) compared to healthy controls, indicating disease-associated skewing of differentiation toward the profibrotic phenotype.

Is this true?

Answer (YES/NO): YES